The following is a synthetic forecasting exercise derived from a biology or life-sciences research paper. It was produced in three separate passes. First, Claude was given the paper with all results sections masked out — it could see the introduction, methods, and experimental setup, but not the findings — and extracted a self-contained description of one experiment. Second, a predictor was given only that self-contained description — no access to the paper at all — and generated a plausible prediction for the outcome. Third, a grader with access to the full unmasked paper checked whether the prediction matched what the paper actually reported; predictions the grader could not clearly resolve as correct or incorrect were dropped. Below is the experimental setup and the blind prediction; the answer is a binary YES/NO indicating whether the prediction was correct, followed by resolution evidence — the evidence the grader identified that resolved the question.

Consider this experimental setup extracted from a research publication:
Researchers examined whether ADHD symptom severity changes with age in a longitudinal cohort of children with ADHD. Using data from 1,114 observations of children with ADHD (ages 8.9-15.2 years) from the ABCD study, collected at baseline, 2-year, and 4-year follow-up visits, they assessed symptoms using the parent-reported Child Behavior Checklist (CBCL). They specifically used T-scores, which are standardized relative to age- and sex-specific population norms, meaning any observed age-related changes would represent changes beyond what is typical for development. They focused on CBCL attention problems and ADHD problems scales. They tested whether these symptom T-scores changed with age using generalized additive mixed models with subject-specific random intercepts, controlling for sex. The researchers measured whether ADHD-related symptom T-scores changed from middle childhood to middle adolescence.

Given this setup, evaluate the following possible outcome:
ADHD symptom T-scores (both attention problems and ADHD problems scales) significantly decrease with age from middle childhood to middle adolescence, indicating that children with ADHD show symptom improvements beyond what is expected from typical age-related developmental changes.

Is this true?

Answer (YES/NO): YES